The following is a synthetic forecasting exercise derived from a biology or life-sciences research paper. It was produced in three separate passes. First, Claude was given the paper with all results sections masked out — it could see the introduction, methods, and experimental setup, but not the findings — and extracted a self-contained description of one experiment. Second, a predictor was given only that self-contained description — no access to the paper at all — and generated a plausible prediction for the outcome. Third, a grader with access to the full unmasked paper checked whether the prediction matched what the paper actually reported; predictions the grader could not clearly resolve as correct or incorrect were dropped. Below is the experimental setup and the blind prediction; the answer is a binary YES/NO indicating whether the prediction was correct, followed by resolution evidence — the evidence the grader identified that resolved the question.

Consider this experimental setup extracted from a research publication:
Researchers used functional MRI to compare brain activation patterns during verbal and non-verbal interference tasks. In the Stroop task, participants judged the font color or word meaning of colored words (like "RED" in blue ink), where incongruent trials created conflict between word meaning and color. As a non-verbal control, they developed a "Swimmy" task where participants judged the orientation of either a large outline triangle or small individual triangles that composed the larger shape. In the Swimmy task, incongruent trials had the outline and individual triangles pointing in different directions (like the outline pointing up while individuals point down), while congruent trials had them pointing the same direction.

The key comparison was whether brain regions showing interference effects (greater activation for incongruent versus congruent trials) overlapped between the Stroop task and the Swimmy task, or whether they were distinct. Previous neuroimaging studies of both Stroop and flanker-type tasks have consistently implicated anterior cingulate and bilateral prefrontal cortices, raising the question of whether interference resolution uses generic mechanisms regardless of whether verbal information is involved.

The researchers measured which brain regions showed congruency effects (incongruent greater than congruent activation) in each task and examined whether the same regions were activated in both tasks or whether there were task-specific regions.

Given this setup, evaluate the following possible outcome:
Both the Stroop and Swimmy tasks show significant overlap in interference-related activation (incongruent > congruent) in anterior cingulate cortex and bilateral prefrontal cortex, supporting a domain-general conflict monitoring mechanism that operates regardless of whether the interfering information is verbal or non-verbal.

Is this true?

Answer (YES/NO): NO